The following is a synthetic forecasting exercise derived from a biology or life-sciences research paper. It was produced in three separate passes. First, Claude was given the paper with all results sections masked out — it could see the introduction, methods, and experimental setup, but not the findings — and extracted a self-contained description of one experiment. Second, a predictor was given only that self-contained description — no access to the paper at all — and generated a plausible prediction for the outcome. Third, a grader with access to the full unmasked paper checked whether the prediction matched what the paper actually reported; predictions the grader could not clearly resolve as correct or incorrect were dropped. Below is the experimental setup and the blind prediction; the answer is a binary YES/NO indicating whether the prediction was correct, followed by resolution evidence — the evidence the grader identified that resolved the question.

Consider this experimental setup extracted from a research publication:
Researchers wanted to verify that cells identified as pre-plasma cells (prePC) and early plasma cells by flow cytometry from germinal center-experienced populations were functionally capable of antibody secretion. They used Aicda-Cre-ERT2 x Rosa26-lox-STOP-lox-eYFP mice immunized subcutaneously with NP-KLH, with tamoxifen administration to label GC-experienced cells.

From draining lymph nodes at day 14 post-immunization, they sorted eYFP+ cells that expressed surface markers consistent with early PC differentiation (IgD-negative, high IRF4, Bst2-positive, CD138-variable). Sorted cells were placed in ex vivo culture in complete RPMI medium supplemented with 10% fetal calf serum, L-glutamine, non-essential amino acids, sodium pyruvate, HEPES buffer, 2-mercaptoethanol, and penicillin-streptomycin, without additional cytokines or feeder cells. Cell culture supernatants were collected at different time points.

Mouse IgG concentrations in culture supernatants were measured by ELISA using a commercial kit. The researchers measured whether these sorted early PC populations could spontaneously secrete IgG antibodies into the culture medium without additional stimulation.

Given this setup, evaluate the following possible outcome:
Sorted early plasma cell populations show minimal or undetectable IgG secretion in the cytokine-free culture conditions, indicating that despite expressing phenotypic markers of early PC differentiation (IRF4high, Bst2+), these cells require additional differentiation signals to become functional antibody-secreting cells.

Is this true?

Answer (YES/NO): NO